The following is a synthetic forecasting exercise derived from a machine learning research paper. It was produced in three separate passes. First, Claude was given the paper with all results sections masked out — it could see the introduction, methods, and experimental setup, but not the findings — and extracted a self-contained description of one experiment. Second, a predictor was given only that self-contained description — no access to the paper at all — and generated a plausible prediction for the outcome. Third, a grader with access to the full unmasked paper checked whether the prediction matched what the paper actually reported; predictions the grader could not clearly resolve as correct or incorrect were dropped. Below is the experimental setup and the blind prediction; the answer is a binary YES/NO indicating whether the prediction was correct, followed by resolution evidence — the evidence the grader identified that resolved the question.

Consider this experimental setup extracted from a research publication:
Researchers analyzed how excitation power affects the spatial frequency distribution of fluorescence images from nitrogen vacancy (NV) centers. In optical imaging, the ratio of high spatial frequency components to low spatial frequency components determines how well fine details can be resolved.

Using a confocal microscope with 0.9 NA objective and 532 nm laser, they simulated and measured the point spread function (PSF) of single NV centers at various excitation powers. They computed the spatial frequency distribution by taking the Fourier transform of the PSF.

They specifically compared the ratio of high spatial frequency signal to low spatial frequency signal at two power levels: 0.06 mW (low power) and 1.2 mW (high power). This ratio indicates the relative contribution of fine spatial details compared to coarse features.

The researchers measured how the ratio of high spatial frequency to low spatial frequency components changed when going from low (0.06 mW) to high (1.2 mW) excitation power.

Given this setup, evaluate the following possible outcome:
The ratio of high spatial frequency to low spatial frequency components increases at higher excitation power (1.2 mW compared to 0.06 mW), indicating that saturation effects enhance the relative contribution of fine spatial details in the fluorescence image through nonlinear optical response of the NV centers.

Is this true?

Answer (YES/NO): YES